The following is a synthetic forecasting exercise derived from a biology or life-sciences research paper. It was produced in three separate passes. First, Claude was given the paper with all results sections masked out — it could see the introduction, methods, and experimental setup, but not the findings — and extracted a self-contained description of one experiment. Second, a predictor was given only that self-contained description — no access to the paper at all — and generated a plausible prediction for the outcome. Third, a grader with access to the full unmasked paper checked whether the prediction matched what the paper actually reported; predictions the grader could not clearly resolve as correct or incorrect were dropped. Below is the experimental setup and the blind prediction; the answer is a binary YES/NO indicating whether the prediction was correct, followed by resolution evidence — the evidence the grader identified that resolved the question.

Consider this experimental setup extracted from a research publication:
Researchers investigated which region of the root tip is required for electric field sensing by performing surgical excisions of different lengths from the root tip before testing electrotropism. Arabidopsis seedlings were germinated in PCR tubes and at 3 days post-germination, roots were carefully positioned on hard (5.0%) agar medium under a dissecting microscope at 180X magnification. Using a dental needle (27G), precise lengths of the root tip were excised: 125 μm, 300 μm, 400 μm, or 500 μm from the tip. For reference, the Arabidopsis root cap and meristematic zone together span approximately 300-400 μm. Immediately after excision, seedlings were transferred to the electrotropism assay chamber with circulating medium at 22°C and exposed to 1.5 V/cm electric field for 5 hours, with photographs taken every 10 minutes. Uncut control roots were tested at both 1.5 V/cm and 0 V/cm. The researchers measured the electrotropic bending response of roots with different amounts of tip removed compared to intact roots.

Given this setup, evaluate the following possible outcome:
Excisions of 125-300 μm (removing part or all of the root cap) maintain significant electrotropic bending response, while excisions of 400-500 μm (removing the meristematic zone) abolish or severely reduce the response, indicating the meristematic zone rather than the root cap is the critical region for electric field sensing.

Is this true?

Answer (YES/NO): NO